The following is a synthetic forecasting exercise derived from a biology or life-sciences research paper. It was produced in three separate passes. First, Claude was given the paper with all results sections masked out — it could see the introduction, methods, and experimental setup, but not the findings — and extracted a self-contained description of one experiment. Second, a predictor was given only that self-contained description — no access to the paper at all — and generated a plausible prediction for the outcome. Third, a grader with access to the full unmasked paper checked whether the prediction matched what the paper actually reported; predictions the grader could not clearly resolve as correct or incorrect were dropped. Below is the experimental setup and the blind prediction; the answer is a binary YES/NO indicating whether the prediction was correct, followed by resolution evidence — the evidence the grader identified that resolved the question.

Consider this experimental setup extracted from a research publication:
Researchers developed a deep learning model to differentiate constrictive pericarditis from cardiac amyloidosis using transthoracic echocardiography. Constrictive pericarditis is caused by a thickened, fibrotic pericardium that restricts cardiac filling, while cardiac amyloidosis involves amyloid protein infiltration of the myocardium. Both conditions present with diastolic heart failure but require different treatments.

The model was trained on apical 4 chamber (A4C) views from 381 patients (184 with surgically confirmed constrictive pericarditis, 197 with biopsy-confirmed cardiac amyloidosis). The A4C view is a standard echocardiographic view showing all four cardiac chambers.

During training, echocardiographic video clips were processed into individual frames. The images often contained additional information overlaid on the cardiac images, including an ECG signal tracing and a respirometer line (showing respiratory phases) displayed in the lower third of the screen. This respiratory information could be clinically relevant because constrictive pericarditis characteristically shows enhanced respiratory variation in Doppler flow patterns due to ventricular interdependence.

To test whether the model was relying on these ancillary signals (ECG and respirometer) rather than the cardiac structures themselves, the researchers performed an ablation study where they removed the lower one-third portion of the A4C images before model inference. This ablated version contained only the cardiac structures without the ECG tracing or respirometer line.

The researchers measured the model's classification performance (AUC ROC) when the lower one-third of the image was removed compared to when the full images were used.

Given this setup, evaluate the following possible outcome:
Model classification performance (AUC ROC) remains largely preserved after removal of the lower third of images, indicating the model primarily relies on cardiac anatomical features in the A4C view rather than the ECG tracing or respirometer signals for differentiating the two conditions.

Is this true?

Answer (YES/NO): YES